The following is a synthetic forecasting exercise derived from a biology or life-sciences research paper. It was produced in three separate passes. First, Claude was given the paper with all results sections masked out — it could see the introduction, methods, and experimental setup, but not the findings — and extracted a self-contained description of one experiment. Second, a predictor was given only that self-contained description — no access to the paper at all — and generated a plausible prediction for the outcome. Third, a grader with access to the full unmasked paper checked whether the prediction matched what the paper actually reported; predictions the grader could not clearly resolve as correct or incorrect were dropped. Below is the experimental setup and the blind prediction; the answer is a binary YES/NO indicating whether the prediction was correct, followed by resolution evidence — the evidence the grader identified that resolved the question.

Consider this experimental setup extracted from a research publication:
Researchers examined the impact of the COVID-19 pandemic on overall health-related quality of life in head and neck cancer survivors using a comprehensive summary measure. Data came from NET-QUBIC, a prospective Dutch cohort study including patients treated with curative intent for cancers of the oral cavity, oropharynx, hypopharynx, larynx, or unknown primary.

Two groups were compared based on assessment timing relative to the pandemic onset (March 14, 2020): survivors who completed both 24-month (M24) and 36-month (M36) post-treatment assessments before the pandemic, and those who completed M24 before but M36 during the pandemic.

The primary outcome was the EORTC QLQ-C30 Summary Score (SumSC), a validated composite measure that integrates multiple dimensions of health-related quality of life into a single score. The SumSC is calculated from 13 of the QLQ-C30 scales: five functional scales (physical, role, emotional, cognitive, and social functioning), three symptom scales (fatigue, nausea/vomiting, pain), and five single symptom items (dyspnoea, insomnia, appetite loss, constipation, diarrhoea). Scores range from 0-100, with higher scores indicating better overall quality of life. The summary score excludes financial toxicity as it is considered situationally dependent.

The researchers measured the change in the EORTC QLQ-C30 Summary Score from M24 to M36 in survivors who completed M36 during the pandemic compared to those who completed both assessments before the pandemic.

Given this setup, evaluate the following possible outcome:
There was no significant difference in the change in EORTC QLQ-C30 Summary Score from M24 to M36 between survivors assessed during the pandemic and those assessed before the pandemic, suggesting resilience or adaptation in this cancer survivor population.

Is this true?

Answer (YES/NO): YES